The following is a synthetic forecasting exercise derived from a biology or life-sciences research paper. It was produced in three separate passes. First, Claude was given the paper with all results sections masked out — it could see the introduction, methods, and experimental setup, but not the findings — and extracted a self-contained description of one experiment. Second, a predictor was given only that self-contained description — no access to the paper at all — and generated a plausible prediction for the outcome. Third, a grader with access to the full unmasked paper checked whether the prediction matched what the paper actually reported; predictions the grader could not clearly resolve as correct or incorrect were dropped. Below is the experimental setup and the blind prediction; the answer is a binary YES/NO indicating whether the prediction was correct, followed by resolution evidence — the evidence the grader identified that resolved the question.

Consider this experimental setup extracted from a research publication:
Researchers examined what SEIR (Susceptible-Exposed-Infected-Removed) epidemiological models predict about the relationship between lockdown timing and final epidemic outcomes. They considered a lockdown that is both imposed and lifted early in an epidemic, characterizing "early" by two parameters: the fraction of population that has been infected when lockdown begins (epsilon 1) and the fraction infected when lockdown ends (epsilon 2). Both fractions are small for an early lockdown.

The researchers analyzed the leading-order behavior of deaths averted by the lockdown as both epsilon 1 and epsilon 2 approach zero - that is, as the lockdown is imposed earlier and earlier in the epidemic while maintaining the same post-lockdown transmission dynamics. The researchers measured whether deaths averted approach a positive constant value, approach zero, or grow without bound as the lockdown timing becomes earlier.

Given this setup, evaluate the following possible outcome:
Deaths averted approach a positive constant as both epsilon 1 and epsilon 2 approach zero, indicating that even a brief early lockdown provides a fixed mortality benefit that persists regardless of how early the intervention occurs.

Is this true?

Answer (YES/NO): NO